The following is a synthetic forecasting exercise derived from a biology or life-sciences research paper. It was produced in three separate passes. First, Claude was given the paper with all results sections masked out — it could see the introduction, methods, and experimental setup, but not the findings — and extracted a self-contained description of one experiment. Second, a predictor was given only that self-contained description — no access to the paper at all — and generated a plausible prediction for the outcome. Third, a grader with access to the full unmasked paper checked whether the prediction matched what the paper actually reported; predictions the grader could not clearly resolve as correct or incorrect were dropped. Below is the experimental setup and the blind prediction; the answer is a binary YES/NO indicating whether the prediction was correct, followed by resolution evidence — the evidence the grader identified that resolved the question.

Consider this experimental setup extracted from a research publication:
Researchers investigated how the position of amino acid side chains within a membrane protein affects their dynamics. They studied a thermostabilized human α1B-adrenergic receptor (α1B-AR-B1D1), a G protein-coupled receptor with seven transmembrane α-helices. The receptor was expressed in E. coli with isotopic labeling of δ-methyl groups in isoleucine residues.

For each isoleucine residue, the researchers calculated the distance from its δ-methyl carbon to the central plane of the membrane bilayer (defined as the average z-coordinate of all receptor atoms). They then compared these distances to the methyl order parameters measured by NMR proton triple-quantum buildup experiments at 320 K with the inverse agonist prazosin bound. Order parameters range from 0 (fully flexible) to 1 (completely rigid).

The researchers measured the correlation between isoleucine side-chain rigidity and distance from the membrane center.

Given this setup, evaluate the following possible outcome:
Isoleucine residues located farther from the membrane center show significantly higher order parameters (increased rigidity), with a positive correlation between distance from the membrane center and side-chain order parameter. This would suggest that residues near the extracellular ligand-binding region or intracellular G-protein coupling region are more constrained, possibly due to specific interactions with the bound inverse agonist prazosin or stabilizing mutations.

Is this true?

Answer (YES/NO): NO